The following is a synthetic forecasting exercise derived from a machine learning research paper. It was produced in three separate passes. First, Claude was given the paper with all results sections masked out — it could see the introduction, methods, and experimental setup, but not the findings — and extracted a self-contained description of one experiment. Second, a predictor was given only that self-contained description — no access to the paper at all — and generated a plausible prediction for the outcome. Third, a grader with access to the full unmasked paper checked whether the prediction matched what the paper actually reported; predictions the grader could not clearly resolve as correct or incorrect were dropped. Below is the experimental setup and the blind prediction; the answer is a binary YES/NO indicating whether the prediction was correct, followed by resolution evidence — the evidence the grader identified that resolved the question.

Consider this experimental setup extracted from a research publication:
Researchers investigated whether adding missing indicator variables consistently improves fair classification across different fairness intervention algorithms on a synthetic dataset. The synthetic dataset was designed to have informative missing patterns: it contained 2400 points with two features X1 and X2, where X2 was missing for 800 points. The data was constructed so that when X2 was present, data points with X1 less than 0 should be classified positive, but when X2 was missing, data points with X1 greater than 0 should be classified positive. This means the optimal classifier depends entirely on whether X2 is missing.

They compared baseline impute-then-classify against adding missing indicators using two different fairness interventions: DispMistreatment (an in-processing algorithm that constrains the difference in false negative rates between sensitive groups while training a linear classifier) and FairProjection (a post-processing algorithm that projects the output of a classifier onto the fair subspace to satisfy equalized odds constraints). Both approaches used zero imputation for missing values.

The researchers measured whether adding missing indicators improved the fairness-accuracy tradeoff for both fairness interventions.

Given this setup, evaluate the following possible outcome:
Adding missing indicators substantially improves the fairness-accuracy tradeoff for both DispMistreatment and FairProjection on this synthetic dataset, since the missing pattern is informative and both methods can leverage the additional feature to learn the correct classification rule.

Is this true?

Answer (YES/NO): NO